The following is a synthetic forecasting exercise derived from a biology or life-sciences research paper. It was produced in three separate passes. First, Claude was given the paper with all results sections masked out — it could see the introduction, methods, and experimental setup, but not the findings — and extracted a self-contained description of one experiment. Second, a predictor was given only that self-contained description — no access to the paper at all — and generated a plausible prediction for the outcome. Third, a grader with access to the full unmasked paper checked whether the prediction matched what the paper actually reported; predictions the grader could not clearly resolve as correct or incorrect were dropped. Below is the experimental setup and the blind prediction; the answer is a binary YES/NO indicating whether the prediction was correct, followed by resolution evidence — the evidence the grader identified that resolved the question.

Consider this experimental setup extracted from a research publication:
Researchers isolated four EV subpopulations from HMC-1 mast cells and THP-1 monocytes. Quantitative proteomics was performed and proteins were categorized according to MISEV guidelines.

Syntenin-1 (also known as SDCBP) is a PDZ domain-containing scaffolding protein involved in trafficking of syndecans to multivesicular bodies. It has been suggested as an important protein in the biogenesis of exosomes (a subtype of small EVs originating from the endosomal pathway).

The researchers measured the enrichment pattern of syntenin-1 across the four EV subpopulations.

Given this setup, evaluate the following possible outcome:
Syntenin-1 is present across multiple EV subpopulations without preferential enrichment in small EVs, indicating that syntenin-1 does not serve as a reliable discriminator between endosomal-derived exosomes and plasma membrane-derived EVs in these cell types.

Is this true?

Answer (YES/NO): NO